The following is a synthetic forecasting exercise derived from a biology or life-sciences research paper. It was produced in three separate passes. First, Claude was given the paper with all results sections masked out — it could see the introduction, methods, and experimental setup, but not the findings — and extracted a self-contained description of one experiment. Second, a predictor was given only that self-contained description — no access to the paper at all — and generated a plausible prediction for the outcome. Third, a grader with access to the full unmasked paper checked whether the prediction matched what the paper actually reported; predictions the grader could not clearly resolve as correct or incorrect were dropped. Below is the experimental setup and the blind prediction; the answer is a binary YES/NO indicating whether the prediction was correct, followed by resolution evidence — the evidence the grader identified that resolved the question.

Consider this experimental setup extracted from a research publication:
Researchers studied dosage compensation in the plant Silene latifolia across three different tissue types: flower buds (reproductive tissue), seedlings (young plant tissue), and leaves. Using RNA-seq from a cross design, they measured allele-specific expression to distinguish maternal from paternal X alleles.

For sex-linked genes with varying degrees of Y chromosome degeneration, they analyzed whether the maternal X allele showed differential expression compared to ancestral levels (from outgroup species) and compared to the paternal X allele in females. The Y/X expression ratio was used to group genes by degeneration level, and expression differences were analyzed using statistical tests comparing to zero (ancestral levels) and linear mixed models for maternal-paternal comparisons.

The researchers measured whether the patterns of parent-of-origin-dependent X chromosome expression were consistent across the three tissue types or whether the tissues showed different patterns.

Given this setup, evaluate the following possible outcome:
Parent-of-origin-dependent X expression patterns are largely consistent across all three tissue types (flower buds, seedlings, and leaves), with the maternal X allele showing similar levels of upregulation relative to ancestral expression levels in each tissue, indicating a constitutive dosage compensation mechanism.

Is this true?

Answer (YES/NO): YES